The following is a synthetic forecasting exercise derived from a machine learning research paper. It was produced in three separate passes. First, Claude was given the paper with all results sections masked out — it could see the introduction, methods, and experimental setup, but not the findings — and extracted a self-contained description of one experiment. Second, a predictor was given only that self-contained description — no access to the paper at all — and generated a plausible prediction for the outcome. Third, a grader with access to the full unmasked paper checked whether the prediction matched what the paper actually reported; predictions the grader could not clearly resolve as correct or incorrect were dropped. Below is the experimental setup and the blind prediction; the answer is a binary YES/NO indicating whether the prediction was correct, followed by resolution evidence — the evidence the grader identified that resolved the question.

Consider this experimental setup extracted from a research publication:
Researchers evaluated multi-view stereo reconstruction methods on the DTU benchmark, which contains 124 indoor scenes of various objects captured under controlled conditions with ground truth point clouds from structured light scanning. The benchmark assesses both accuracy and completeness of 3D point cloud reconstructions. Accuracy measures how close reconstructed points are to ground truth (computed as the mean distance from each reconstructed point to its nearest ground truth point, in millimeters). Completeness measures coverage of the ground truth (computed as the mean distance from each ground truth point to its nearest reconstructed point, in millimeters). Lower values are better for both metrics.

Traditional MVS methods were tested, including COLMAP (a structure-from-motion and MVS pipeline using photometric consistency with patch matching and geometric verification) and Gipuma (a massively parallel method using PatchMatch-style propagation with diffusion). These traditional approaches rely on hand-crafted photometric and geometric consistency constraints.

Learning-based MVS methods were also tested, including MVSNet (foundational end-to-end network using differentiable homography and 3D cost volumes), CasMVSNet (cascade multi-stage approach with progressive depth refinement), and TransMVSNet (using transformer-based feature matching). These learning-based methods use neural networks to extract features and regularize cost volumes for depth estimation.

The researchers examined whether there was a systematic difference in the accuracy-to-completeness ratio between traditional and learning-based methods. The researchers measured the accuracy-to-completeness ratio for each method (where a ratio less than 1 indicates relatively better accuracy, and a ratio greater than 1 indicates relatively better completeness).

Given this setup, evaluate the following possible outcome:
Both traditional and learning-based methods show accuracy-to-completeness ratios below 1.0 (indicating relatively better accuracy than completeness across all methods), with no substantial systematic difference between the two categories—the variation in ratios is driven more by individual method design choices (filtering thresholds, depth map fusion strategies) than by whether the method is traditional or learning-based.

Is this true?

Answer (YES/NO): NO